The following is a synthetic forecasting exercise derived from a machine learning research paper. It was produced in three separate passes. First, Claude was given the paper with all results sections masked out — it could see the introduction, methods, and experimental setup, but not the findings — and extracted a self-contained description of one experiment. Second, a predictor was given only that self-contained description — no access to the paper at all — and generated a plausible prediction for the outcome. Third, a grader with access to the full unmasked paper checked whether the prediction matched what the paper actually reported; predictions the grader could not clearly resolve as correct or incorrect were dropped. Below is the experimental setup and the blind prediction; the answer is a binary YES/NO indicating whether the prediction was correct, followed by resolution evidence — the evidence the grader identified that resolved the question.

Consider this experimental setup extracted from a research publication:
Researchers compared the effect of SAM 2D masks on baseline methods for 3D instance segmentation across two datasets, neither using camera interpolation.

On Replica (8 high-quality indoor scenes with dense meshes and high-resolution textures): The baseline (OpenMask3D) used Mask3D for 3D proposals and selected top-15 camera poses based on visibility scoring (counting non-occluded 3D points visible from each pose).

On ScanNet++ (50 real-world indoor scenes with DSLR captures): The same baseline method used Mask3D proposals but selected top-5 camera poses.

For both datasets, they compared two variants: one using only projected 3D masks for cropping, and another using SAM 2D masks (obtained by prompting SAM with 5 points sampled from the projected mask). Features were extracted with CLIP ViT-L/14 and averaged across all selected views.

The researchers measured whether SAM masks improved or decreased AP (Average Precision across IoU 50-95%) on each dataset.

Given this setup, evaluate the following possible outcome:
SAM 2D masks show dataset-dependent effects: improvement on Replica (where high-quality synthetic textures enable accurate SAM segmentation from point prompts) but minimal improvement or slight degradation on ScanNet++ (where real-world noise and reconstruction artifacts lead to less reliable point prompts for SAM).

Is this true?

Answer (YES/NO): NO